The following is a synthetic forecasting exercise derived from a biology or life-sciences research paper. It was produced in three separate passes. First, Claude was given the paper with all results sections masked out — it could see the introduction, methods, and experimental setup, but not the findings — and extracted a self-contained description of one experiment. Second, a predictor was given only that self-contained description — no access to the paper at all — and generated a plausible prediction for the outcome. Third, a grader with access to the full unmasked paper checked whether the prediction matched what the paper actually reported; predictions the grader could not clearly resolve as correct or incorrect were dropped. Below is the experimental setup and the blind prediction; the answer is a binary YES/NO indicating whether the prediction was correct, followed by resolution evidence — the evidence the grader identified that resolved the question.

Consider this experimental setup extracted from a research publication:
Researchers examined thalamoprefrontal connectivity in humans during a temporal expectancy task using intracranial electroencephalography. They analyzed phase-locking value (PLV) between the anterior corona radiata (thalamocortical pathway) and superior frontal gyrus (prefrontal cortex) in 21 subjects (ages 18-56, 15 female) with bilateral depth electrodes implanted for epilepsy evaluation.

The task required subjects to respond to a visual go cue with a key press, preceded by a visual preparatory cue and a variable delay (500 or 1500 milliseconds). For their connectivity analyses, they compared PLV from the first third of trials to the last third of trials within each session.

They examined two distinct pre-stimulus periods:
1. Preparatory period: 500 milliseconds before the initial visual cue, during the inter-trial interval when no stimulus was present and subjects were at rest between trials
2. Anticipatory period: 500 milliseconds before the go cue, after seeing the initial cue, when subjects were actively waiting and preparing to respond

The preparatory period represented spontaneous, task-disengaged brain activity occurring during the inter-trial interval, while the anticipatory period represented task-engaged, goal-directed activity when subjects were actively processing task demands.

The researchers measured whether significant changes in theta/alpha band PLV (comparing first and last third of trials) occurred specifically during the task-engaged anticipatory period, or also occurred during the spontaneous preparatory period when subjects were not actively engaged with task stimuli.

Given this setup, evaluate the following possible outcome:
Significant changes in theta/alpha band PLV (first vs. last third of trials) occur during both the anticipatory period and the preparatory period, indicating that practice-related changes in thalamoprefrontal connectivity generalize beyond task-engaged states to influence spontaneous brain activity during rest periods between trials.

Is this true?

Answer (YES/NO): YES